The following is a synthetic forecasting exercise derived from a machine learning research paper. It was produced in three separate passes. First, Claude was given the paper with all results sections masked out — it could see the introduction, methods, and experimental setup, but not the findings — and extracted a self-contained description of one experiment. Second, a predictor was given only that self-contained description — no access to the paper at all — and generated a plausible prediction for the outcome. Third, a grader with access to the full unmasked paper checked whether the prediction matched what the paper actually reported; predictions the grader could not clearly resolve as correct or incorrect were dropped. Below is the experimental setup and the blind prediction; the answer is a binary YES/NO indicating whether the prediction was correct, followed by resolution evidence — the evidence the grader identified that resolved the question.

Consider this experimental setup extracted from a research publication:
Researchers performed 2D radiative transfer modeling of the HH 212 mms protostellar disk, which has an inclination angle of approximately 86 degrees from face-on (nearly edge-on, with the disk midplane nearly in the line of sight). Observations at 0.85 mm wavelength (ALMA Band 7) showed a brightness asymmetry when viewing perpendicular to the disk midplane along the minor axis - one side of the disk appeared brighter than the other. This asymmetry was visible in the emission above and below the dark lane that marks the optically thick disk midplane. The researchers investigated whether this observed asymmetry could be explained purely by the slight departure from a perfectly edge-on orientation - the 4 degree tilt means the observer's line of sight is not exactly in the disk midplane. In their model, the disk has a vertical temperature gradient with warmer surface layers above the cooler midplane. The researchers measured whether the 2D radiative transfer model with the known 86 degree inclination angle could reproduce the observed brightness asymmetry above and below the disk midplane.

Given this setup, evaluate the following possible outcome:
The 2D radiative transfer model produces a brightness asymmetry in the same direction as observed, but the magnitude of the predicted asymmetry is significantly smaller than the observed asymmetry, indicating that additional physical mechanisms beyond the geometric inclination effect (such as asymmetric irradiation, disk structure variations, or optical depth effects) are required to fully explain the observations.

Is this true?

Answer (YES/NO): NO